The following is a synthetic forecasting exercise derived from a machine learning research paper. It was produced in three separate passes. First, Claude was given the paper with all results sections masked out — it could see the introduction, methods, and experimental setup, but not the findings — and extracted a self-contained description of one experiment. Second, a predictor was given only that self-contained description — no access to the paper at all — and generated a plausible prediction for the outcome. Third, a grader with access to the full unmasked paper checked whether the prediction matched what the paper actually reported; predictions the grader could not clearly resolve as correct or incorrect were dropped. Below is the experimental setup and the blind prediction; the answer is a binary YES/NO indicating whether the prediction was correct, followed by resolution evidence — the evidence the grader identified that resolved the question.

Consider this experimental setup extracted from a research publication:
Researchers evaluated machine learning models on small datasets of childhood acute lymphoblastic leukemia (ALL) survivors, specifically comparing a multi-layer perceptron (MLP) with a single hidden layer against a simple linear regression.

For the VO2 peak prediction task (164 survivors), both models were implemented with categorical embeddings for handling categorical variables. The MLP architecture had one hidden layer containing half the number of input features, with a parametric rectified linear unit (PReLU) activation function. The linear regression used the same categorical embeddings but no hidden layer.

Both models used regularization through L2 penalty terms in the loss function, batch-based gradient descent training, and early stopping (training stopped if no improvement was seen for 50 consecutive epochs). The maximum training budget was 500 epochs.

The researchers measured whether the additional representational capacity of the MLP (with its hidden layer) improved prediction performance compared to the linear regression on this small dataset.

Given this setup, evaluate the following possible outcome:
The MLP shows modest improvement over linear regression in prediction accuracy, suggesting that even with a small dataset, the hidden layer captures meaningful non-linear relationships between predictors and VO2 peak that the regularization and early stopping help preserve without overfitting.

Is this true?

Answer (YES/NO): NO